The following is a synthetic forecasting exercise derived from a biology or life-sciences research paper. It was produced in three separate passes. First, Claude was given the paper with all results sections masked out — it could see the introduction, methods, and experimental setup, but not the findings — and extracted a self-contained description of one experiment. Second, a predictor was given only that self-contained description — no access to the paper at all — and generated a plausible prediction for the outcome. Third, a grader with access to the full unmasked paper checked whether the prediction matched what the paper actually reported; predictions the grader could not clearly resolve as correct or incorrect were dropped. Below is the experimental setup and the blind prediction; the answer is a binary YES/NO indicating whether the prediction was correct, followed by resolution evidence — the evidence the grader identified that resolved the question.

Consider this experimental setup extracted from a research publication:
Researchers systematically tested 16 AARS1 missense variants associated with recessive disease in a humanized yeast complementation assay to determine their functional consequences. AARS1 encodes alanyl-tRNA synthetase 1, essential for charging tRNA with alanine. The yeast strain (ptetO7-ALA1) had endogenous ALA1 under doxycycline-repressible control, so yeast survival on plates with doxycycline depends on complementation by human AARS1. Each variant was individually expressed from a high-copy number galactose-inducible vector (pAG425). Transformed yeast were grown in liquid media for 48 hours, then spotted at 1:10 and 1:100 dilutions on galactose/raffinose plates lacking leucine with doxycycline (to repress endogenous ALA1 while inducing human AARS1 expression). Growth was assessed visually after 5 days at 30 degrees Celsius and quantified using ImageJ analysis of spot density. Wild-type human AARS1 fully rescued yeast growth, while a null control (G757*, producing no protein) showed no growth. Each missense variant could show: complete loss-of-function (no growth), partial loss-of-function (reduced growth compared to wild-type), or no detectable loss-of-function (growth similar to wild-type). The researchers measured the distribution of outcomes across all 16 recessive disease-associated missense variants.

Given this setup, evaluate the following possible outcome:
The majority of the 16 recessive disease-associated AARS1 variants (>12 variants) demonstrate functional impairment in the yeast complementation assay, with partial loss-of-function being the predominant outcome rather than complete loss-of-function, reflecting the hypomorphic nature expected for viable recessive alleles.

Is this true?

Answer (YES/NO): NO